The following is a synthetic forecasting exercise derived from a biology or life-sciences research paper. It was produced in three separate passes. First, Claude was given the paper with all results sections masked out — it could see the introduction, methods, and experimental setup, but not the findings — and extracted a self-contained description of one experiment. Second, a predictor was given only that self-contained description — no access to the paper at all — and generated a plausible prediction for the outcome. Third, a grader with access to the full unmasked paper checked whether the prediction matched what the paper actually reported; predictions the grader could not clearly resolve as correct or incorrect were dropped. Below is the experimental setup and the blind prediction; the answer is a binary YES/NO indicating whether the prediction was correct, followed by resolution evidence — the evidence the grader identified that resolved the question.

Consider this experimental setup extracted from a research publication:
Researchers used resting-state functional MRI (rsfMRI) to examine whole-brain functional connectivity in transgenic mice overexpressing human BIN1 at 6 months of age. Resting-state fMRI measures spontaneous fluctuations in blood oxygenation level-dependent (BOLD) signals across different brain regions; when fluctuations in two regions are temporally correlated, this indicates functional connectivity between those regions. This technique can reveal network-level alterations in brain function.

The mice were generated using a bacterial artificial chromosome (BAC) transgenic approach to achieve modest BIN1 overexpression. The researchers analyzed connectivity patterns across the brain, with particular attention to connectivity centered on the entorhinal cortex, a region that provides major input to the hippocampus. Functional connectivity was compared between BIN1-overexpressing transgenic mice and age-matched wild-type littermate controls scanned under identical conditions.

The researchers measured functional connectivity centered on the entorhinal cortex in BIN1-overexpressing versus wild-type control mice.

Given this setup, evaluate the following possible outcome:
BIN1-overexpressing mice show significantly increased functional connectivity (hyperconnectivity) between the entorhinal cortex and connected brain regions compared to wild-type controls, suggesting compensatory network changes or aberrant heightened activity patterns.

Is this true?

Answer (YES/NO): NO